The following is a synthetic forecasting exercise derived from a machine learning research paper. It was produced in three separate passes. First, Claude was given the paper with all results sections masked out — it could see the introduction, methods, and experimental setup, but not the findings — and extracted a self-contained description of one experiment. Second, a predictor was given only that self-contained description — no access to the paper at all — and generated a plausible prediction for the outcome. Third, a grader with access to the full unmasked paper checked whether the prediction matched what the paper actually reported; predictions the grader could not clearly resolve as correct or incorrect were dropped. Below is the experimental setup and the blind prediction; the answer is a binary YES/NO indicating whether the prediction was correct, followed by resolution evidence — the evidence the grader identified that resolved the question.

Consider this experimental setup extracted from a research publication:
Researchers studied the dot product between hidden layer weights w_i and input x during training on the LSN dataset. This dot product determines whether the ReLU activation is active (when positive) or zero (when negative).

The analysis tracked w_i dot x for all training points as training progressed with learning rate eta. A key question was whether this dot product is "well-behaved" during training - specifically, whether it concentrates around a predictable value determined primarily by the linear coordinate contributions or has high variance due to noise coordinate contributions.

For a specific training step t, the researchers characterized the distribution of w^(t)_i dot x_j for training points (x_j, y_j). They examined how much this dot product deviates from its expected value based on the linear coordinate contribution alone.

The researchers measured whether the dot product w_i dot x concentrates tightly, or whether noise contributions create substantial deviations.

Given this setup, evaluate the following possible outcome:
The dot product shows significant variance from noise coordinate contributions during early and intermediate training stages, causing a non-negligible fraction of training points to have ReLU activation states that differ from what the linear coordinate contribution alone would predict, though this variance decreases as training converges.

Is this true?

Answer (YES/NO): NO